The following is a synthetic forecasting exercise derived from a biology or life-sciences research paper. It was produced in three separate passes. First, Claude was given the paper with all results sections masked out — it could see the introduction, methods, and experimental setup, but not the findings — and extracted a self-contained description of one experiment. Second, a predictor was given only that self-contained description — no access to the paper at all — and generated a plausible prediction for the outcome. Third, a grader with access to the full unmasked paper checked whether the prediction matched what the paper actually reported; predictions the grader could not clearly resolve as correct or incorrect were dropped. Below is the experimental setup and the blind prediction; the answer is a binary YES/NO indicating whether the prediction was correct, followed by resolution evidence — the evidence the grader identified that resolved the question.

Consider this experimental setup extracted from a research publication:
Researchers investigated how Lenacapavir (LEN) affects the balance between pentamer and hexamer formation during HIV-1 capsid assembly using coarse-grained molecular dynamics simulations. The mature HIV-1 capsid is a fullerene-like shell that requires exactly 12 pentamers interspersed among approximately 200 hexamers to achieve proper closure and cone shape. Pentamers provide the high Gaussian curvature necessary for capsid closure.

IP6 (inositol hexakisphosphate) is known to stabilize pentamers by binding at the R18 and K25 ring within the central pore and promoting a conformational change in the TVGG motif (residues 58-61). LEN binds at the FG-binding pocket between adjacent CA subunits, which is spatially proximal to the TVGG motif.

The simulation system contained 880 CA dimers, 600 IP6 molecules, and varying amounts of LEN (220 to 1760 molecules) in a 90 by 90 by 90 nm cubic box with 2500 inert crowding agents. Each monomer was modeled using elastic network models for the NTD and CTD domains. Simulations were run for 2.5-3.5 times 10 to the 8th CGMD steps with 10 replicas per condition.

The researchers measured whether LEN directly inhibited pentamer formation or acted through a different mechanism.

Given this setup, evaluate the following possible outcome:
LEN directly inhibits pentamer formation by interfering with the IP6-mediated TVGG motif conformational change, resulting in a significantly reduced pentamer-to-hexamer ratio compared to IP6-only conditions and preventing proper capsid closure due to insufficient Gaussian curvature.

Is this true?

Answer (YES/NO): NO